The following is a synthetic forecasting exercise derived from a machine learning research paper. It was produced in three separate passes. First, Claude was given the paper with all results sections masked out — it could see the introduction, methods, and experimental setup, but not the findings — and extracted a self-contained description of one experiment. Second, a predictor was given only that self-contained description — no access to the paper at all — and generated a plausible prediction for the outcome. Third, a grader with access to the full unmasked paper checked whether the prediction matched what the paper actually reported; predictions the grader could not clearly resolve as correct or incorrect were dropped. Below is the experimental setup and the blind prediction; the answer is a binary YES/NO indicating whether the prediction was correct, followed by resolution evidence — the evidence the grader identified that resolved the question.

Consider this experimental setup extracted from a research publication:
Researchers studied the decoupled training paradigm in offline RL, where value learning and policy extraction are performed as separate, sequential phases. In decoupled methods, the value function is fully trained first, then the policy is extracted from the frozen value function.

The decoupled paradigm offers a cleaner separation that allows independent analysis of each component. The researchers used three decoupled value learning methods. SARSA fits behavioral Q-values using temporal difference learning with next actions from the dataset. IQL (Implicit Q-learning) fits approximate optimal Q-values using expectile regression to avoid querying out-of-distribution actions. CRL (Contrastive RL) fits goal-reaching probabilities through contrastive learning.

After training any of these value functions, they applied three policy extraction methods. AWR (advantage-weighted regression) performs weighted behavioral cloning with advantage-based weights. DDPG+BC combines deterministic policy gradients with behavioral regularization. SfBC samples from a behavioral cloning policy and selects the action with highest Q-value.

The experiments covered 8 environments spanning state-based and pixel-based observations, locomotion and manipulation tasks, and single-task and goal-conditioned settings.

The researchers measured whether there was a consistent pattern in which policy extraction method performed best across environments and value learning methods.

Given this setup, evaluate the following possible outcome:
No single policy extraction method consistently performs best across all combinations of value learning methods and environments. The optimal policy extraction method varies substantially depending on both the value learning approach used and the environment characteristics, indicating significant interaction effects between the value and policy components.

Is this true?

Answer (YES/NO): NO